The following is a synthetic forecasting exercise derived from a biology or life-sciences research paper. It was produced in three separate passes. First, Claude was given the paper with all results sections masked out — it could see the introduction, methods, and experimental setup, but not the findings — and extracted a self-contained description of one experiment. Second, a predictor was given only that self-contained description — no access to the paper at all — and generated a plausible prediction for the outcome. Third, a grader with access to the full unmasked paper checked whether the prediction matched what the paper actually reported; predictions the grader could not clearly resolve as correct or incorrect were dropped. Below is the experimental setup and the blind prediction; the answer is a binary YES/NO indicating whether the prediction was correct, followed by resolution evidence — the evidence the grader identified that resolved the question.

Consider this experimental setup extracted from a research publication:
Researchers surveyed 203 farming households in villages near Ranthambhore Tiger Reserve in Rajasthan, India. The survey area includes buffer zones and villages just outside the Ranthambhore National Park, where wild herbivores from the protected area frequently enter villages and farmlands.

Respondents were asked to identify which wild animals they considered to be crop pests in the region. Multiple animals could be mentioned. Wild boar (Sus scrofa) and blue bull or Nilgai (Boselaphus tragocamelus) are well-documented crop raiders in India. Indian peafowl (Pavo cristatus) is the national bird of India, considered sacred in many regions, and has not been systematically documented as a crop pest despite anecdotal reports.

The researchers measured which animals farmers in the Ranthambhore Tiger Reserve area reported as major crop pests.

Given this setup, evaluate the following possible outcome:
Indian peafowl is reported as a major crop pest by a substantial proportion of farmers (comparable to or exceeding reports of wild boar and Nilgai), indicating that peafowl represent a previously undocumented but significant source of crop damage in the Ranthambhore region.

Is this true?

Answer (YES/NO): NO